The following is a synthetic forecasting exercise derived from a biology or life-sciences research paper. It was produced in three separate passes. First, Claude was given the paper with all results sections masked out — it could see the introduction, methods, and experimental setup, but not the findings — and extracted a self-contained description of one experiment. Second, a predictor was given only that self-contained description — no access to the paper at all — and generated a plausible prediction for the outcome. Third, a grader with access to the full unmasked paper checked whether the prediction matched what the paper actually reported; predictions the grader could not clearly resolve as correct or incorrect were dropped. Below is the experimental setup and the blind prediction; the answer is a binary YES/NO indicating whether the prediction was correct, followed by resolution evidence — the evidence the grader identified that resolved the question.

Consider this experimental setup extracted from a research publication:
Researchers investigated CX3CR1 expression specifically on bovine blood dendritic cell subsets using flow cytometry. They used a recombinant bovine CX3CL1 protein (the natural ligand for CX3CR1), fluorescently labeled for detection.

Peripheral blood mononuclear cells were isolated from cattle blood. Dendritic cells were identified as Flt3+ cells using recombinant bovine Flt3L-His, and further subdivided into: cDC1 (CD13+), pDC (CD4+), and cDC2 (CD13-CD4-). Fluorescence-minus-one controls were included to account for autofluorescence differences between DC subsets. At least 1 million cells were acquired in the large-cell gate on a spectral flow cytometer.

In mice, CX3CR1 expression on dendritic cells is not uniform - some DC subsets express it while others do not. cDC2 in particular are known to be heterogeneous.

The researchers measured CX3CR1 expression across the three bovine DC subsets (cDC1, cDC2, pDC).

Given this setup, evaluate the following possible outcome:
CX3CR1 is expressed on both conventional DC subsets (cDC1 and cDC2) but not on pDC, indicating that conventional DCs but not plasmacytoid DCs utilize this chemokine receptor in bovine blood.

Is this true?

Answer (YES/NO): YES